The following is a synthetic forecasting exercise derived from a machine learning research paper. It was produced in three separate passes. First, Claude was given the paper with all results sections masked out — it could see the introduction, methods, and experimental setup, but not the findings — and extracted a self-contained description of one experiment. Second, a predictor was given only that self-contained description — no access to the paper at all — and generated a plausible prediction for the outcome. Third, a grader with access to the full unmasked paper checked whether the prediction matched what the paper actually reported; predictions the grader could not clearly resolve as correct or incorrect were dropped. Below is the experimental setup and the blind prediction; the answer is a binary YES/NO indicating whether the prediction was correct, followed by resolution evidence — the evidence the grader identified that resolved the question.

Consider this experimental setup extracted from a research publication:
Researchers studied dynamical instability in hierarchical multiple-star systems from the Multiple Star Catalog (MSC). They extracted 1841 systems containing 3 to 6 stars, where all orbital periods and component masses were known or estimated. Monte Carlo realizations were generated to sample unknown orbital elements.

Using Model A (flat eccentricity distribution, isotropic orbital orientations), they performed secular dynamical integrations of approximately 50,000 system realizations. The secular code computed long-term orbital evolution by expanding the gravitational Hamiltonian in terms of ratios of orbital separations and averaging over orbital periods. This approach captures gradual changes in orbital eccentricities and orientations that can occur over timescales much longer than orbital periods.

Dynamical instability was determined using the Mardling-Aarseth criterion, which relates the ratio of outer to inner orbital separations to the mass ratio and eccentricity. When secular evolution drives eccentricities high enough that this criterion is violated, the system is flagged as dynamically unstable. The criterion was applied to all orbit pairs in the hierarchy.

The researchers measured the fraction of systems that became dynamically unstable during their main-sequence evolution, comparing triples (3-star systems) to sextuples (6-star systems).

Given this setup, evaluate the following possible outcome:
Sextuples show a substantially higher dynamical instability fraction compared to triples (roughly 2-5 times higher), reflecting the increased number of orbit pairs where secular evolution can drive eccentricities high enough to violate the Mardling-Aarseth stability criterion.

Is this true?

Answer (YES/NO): NO